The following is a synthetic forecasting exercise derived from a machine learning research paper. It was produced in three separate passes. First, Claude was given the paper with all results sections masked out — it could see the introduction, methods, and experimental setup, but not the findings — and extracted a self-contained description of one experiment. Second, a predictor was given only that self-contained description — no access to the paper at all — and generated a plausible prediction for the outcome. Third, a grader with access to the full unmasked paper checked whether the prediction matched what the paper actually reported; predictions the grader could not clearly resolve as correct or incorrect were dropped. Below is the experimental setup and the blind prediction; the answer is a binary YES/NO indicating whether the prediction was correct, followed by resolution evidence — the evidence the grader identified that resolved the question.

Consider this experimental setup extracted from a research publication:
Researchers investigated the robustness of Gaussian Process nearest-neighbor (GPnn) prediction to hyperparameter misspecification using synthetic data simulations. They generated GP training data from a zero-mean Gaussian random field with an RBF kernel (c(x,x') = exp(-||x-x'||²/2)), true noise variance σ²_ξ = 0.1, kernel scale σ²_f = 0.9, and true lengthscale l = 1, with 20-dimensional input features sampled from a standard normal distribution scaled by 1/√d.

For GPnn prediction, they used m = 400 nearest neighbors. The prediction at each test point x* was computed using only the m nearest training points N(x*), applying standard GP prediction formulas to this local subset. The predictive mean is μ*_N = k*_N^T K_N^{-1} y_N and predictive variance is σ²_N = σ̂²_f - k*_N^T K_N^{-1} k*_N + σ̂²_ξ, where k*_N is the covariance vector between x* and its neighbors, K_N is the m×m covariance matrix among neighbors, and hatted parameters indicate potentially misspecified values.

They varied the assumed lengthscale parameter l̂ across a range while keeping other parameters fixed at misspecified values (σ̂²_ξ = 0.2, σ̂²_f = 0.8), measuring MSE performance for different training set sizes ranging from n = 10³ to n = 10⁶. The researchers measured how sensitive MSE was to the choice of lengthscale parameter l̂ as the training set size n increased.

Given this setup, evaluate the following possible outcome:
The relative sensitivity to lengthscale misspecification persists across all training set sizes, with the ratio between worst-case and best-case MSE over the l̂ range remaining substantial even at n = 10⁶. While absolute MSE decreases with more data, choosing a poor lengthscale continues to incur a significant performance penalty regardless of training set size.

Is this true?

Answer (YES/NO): NO